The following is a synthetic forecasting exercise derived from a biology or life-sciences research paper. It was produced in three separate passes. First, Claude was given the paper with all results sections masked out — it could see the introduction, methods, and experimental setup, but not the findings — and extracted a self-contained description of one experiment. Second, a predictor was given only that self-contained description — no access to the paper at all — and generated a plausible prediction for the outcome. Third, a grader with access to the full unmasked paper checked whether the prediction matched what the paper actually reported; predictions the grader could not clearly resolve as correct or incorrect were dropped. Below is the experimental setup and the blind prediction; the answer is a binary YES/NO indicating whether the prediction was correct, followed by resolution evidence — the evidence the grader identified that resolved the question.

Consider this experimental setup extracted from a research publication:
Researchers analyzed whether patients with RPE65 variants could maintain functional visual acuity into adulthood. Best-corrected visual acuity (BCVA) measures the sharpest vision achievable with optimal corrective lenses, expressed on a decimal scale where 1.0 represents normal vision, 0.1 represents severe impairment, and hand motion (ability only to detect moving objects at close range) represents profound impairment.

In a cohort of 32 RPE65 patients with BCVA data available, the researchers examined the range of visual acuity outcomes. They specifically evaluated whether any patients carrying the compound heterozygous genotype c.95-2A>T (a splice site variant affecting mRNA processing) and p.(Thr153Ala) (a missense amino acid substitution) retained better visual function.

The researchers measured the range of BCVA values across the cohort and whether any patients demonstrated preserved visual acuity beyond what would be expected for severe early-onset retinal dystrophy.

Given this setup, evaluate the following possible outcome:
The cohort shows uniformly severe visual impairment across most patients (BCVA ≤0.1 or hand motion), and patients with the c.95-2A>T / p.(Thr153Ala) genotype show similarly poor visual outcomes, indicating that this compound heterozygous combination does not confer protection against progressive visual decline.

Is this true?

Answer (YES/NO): NO